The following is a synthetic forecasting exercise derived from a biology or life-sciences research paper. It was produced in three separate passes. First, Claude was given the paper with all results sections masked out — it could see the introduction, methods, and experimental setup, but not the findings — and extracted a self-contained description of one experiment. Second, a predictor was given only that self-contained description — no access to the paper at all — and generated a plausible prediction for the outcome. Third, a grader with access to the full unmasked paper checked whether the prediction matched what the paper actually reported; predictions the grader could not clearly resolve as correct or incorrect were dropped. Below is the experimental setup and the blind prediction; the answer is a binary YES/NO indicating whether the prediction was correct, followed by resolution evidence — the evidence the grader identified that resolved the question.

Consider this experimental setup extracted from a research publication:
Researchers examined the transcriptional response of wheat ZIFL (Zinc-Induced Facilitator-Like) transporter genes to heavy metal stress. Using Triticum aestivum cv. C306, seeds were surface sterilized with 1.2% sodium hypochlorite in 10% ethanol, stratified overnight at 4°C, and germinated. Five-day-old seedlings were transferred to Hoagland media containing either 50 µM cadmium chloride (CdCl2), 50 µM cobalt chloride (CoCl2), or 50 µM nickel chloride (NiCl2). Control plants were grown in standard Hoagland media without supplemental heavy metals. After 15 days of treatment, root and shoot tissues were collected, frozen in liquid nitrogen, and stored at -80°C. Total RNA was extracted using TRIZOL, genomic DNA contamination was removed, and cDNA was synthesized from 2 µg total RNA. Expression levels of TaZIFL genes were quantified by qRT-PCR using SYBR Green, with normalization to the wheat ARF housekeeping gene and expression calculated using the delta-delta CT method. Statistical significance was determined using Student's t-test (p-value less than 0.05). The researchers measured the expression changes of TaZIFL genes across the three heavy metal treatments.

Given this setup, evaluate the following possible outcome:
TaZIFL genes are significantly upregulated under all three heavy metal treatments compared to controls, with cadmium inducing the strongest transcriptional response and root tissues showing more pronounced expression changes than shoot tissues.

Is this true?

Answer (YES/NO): NO